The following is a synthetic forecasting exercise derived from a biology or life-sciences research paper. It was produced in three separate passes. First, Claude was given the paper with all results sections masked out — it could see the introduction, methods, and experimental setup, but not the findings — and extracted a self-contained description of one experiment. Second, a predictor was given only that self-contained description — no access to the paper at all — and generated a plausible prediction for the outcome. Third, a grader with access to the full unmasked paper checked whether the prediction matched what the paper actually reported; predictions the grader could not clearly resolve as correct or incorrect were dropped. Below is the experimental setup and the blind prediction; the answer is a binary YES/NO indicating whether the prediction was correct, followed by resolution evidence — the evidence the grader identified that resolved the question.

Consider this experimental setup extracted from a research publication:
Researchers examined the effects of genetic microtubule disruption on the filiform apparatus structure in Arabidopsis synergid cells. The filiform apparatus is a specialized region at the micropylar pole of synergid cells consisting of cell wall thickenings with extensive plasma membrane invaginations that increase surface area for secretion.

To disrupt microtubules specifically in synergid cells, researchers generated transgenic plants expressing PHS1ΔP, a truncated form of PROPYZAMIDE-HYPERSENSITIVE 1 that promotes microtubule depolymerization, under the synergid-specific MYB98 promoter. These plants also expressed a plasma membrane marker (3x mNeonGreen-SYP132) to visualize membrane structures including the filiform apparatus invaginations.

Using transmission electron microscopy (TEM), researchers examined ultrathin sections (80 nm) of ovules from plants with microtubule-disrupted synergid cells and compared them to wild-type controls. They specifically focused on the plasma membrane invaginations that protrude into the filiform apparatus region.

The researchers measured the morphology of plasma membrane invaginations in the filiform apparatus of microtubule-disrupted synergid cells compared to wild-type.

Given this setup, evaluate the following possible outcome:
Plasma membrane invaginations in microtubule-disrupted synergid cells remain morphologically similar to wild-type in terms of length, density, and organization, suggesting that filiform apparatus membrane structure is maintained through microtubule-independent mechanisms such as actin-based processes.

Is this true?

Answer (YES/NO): NO